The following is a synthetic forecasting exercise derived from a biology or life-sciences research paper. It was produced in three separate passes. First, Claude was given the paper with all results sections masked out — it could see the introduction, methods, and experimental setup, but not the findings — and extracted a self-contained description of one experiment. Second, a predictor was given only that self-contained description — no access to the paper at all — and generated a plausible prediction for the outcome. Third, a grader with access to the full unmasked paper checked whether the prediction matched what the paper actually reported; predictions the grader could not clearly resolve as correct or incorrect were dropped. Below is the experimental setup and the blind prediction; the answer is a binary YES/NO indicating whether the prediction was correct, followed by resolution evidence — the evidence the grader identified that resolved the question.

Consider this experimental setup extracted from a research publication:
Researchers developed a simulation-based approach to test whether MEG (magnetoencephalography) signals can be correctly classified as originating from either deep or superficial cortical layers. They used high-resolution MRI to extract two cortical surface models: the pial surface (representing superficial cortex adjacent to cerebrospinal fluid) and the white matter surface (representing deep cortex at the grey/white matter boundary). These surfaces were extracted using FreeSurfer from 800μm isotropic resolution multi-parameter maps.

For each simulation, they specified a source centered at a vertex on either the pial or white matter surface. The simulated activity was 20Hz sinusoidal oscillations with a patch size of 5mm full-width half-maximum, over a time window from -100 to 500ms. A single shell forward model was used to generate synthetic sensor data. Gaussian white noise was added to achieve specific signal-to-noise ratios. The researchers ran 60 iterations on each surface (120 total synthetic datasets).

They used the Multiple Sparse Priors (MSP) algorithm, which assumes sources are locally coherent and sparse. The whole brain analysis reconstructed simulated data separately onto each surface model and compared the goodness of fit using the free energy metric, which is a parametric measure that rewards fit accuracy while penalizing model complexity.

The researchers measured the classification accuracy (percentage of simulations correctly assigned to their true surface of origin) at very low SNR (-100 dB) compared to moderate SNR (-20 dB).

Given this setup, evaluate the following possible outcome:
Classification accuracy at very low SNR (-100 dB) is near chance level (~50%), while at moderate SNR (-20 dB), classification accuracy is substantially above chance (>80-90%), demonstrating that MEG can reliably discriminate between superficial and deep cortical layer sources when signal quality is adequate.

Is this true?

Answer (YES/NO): YES